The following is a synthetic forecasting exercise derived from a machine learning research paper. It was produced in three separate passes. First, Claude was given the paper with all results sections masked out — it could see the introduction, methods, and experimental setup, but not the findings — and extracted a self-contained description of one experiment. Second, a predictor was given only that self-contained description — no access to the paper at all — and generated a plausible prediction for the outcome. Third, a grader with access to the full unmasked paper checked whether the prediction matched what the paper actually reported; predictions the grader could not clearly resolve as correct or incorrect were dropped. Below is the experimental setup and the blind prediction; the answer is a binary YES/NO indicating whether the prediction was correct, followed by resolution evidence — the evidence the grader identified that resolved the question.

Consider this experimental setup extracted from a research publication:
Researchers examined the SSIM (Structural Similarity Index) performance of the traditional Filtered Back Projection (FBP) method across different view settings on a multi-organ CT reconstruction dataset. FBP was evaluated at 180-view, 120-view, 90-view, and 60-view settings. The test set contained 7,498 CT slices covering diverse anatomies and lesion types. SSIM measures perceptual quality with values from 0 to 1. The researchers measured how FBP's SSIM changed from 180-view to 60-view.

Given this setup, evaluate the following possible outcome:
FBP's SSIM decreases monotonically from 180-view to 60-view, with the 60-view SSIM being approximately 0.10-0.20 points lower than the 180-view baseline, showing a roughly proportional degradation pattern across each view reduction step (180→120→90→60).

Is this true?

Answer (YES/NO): YES